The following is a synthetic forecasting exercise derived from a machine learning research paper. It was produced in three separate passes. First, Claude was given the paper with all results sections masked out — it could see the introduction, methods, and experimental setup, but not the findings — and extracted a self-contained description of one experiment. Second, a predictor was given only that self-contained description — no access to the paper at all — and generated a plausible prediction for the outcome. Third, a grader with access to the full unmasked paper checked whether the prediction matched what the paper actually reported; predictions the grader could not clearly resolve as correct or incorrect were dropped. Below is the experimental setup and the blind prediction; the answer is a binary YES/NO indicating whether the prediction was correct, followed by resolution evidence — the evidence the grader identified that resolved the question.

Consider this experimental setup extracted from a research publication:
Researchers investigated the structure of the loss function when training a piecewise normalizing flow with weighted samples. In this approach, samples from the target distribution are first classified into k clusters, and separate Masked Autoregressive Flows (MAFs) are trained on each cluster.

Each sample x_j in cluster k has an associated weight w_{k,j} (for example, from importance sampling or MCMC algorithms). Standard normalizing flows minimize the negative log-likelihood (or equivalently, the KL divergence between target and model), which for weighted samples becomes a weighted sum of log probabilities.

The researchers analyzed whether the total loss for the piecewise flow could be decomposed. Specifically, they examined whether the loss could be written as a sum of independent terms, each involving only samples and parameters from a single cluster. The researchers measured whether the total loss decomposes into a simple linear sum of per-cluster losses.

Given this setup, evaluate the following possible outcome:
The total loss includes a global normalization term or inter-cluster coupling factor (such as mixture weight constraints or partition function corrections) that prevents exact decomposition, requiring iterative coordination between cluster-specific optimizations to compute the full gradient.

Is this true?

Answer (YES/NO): NO